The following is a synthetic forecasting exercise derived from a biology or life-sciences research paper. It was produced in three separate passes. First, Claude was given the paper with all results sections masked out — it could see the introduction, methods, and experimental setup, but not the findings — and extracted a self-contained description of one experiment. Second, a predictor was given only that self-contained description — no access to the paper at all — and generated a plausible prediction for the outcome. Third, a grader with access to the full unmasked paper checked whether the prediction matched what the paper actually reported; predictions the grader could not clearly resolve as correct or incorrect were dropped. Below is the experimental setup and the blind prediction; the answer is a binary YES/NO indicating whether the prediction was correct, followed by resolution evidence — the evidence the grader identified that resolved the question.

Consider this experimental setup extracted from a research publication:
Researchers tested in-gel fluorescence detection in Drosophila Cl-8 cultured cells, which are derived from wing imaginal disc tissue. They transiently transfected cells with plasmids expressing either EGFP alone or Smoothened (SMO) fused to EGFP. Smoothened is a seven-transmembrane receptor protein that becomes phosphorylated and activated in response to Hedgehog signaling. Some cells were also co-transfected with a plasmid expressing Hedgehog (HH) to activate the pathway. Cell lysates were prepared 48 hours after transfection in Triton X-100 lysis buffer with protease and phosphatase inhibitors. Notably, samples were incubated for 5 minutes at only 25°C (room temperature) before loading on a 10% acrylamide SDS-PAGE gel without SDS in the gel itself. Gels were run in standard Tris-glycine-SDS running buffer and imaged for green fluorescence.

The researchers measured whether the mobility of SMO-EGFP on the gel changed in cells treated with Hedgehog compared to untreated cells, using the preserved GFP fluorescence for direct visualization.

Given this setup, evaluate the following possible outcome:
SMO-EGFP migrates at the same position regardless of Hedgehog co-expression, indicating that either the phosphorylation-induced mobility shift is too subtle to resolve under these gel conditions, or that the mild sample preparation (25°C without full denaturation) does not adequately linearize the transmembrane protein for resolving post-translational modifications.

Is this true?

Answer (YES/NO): NO